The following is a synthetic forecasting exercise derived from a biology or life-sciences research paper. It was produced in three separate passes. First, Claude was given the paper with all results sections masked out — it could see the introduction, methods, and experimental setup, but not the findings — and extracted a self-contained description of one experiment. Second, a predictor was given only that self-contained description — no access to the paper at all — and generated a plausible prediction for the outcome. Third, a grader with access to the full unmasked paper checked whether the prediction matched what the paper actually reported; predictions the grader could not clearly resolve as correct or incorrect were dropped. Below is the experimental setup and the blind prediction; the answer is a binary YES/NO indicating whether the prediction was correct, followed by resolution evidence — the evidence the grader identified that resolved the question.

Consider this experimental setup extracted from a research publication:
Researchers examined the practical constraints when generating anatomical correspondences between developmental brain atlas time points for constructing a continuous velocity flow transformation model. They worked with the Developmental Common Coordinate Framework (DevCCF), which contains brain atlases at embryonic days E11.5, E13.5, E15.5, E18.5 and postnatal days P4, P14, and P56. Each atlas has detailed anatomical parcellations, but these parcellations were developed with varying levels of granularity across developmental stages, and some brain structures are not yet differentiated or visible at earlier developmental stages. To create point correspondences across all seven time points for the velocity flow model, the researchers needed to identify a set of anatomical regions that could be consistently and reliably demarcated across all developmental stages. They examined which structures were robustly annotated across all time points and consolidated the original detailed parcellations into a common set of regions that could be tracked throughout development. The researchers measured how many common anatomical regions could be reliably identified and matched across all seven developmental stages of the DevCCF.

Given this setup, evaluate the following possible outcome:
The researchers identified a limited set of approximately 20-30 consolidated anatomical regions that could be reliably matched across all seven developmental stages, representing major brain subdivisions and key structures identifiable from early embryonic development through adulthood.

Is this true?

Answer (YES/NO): YES